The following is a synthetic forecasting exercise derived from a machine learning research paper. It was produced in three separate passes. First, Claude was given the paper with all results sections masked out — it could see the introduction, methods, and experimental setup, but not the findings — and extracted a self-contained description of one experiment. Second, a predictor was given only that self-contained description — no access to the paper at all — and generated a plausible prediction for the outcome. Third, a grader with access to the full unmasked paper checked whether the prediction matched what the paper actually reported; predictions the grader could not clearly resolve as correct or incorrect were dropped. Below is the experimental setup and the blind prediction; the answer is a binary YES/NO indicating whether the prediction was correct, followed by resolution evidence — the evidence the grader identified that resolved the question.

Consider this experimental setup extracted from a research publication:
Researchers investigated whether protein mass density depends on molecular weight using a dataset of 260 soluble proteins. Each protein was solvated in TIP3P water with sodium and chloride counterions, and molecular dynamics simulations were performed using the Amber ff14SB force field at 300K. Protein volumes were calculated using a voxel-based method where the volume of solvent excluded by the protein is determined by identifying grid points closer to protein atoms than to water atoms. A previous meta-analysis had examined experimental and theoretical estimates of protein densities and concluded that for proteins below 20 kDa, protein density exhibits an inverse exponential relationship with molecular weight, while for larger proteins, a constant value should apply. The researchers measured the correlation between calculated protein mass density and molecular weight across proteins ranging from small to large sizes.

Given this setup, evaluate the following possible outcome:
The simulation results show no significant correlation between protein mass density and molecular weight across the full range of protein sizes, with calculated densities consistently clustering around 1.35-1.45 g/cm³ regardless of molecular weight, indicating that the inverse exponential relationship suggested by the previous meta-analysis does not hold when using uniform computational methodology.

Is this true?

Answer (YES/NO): NO